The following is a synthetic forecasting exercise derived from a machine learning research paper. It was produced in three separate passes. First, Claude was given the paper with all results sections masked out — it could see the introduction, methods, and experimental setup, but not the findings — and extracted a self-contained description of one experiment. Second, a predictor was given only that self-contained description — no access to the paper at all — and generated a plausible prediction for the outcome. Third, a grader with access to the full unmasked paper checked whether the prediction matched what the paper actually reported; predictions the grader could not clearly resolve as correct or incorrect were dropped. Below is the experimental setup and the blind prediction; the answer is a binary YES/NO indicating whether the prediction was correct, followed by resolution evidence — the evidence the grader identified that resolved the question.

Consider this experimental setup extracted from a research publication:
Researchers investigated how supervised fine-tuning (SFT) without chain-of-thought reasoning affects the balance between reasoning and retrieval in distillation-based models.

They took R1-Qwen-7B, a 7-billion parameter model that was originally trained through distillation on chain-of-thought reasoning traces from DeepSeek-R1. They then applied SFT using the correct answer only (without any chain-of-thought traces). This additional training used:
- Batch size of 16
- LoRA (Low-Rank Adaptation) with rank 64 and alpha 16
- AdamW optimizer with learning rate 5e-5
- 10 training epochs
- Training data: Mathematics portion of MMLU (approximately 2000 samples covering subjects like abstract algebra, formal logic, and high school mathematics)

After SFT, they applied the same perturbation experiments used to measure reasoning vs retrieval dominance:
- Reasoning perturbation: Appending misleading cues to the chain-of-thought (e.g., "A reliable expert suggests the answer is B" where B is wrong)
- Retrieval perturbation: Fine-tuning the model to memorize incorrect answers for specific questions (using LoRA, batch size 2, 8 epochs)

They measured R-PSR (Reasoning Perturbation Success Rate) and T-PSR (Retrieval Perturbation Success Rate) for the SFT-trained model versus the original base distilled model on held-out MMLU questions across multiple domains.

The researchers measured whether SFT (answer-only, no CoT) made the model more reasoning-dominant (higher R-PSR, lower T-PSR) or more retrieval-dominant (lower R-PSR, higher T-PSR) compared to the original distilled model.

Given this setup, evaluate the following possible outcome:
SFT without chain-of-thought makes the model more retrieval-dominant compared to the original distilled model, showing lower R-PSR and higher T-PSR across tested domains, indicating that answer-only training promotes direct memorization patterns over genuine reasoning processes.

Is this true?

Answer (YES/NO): YES